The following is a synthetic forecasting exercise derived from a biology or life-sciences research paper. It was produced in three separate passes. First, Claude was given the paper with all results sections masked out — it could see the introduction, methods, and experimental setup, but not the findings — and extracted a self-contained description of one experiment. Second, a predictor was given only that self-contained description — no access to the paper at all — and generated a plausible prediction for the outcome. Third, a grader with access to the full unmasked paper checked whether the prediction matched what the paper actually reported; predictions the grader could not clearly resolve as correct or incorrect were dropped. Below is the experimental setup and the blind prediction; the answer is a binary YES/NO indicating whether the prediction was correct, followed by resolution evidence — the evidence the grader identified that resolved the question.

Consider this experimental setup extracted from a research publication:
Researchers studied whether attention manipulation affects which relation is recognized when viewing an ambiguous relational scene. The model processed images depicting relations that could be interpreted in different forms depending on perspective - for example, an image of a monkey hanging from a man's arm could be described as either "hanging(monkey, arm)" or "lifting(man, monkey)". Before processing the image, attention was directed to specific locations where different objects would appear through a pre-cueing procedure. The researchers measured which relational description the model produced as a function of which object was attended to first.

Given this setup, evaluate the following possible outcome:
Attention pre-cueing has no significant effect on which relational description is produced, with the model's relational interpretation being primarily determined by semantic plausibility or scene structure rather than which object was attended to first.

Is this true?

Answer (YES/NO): NO